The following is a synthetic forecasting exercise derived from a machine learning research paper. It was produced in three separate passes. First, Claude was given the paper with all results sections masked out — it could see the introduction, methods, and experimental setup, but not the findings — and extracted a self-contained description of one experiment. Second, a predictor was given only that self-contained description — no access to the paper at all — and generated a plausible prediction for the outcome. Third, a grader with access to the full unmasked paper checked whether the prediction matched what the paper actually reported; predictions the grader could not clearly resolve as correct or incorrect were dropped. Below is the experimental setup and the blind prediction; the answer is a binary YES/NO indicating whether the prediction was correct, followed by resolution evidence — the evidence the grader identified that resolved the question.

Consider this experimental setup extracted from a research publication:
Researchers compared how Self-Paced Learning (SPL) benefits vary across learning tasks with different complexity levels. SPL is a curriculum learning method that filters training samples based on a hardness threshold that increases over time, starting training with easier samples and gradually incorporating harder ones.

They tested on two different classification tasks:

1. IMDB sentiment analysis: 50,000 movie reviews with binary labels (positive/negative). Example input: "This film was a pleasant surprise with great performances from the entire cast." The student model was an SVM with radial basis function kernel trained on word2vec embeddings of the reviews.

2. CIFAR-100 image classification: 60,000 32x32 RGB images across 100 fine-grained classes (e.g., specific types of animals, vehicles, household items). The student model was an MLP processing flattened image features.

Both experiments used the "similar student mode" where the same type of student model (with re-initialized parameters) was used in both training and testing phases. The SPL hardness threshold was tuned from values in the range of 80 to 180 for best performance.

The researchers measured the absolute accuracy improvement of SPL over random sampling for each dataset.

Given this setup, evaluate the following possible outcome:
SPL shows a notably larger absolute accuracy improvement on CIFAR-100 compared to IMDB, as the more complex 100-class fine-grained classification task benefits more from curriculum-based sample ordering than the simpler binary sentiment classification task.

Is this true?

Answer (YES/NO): YES